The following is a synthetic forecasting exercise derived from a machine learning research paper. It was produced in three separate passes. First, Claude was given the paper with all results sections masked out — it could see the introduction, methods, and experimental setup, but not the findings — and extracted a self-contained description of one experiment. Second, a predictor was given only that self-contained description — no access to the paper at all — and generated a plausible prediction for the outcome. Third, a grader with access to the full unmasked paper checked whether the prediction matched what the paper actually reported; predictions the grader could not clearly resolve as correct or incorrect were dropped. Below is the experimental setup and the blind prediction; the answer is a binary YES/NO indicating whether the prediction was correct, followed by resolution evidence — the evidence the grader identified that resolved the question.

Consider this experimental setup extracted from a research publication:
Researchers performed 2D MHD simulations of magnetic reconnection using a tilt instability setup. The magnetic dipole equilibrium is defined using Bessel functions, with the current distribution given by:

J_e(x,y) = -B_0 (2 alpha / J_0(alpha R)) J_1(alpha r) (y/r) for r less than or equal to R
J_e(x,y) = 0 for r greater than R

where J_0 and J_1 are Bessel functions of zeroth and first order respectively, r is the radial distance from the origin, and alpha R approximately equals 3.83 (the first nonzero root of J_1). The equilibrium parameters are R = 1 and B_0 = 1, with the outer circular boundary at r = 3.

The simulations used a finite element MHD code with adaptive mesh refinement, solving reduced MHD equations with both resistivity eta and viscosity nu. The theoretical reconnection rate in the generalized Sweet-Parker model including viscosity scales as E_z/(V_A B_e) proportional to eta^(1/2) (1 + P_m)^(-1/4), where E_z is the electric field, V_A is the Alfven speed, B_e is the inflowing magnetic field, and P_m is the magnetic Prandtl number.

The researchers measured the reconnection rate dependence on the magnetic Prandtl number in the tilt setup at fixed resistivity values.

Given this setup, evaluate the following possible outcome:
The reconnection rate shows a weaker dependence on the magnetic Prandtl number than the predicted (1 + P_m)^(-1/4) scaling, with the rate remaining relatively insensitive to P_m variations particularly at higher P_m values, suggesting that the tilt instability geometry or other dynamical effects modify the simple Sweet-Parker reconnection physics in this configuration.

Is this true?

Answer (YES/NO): YES